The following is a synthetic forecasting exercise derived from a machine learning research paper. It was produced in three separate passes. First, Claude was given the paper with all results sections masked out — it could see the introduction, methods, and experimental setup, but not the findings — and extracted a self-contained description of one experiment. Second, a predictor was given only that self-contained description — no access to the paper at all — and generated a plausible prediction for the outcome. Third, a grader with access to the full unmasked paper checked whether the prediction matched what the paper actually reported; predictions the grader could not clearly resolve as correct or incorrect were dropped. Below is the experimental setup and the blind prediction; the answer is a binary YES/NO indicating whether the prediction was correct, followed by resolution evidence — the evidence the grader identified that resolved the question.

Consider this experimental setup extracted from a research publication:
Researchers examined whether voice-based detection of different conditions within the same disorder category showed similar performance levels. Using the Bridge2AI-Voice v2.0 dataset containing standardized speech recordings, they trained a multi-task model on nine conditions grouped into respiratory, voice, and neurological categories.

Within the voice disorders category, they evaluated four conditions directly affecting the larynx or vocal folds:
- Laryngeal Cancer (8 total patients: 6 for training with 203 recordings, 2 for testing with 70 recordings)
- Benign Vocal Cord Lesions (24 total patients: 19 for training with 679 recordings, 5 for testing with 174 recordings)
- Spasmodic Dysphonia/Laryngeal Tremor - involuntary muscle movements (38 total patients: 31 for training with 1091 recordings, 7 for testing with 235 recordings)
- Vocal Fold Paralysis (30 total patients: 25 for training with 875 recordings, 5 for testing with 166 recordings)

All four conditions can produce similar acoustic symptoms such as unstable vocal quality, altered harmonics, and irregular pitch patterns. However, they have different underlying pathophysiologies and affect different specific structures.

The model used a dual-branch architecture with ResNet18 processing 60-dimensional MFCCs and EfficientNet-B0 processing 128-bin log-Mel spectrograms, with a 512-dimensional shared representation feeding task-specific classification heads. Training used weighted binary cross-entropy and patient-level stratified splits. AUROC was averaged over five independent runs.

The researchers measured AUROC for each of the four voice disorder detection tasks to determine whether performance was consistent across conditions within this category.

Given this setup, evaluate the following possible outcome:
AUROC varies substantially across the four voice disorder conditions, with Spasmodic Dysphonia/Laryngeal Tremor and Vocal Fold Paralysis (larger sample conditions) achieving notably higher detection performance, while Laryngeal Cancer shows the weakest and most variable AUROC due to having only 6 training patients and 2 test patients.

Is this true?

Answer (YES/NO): NO